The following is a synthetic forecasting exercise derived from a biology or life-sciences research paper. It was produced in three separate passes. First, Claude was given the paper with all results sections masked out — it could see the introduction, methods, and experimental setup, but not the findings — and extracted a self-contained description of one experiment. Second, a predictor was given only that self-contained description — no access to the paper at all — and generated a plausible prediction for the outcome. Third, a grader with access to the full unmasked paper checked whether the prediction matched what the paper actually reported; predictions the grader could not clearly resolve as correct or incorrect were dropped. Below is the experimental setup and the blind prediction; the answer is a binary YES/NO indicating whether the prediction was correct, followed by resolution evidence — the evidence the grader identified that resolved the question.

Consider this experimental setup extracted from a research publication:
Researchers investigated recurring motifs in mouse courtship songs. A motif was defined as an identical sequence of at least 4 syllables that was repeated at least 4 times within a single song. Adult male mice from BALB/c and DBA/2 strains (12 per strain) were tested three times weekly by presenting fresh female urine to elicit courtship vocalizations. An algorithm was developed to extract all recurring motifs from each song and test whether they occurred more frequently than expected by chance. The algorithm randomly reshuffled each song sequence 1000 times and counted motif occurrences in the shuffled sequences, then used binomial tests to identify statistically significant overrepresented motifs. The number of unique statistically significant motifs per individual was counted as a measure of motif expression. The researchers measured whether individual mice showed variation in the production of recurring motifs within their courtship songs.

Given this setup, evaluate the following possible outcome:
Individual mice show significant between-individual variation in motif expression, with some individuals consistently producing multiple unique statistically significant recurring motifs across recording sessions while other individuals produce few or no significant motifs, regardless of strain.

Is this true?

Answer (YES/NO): NO